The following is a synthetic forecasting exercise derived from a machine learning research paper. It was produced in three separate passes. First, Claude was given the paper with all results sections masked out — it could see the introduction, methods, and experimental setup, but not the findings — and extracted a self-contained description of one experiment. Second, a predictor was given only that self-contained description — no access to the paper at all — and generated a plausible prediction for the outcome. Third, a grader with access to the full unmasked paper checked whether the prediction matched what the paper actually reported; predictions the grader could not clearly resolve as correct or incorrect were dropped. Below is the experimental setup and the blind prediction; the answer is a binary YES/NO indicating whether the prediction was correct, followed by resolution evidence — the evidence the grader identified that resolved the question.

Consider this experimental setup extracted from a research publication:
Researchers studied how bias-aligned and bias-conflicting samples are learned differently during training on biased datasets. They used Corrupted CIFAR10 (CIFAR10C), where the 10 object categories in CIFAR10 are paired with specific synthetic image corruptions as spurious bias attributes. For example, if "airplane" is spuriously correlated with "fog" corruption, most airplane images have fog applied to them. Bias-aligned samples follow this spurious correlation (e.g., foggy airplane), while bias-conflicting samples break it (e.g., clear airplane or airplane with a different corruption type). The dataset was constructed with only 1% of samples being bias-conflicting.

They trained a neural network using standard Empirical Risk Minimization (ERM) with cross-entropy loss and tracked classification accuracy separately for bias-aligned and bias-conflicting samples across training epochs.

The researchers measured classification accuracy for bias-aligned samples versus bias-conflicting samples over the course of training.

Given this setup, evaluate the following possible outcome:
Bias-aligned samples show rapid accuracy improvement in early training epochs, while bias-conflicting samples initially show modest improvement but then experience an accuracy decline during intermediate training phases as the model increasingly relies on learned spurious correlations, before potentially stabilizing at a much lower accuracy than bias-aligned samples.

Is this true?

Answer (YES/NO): NO